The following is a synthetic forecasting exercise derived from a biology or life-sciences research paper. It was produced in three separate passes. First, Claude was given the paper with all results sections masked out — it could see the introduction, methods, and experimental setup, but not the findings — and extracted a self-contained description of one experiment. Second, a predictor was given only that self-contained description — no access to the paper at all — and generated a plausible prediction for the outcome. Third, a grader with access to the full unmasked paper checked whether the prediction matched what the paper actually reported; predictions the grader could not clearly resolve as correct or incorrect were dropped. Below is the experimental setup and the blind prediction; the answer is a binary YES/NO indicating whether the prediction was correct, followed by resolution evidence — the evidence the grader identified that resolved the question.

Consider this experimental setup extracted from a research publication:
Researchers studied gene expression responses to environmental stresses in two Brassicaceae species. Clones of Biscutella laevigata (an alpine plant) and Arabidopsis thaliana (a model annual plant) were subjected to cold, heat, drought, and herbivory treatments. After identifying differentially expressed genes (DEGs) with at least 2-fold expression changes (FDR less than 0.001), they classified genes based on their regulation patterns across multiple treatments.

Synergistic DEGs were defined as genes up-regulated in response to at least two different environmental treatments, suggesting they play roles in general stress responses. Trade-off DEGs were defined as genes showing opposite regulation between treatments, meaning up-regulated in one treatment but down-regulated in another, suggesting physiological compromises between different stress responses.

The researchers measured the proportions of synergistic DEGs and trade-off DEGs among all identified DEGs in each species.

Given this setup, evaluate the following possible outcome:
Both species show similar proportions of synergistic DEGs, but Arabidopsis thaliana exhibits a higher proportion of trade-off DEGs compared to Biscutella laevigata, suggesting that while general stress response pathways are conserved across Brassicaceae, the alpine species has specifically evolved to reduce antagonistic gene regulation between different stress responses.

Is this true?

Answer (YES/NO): NO